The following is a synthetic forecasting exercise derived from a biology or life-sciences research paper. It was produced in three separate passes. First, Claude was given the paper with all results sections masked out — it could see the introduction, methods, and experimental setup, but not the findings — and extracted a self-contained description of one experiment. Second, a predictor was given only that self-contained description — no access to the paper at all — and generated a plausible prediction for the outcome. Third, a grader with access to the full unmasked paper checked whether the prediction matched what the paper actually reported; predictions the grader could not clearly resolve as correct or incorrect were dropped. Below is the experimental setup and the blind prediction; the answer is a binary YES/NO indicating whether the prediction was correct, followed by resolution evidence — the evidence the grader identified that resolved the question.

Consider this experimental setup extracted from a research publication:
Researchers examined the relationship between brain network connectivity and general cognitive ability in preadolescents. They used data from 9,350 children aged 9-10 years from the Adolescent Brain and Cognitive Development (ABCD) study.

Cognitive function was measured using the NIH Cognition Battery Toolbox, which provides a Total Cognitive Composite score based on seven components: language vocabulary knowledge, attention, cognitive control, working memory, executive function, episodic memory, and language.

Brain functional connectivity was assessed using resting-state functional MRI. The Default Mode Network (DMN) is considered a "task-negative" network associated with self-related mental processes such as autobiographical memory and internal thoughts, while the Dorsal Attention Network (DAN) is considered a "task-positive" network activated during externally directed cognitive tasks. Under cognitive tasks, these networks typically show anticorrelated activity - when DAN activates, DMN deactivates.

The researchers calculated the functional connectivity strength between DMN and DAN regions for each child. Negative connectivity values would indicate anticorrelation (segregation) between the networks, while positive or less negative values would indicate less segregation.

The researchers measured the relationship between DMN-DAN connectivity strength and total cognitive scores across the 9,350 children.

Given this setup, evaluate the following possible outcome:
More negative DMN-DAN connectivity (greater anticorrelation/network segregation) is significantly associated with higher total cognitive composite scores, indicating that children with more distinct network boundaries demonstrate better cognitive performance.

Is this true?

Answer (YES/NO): YES